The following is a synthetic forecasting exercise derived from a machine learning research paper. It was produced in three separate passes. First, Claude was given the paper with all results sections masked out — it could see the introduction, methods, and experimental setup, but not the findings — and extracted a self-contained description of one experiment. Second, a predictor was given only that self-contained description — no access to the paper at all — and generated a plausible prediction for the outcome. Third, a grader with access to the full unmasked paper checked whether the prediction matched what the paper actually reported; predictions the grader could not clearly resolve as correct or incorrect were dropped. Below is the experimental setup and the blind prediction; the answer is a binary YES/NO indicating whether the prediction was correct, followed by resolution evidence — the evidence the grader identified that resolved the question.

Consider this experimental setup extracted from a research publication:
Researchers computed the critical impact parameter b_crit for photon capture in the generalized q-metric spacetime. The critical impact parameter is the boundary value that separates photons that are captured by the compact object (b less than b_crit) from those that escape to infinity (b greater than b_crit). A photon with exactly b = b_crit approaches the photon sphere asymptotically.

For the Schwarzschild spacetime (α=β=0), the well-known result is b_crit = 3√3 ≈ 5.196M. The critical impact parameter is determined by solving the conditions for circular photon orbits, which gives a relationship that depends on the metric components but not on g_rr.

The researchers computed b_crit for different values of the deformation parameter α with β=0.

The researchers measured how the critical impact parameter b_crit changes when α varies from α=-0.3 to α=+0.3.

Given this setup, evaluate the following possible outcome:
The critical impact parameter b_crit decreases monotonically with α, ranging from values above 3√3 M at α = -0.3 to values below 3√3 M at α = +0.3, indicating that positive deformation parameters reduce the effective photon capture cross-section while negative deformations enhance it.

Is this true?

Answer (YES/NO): NO